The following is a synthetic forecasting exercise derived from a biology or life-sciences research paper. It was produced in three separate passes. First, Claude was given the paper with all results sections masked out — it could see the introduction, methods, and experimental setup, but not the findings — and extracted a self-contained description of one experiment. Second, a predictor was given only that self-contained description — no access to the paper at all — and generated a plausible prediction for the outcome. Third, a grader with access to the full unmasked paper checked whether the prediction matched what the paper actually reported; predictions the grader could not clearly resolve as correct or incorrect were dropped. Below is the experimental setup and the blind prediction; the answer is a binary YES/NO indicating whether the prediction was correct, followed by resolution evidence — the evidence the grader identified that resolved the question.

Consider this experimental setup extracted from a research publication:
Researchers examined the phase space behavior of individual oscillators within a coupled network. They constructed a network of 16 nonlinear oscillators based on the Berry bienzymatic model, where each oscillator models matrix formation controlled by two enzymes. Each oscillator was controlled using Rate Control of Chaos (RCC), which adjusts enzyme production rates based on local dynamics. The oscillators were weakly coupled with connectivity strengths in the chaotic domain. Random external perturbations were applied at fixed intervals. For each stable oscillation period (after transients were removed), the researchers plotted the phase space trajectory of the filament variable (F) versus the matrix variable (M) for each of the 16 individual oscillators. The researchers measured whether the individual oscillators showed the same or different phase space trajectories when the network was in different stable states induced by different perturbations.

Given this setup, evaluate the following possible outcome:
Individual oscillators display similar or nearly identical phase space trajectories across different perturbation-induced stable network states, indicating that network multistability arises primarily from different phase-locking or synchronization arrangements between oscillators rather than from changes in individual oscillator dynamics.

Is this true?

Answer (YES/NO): NO